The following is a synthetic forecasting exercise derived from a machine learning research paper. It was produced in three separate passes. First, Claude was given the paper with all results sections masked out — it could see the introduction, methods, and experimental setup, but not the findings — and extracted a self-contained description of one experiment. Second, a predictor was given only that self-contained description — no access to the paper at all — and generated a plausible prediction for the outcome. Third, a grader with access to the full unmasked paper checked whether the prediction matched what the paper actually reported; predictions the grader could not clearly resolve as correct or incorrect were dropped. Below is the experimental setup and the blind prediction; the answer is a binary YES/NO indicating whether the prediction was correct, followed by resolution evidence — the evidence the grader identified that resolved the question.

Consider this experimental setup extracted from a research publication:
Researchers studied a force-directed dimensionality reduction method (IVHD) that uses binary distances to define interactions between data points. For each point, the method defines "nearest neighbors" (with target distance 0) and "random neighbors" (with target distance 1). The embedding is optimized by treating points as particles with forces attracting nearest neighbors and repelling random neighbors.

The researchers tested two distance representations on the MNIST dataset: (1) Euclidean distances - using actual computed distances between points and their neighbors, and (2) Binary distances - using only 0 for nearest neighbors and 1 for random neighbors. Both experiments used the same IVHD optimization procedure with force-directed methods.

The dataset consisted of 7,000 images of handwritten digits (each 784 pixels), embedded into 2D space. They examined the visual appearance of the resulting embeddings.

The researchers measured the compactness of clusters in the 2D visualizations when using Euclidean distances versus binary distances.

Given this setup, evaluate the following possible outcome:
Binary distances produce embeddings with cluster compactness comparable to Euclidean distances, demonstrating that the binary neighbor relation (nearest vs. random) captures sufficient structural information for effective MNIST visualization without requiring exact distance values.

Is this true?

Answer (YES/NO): NO